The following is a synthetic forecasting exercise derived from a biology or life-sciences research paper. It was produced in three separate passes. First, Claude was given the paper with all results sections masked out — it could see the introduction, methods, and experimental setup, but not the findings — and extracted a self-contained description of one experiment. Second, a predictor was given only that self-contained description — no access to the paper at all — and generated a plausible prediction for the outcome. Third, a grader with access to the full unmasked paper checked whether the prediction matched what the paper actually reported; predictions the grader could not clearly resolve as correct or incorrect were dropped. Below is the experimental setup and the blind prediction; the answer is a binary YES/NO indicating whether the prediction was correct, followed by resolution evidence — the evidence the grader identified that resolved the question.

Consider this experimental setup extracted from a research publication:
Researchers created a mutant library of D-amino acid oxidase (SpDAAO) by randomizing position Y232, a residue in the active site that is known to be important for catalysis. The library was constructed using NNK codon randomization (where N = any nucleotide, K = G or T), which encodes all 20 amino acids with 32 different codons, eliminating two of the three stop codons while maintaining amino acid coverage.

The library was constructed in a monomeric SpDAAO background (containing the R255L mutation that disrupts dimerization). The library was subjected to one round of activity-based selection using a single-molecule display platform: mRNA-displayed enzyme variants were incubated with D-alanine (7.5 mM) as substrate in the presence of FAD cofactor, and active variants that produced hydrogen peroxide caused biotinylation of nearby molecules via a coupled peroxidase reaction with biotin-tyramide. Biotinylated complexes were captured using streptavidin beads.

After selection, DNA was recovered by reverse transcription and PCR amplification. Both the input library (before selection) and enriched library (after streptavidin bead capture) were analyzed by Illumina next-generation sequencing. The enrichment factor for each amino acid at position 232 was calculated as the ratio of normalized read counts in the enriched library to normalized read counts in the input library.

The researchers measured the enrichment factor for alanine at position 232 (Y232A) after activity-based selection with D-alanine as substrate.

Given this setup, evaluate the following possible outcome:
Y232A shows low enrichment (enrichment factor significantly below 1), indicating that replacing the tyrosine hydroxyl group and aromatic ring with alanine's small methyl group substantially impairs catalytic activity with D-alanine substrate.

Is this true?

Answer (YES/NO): YES